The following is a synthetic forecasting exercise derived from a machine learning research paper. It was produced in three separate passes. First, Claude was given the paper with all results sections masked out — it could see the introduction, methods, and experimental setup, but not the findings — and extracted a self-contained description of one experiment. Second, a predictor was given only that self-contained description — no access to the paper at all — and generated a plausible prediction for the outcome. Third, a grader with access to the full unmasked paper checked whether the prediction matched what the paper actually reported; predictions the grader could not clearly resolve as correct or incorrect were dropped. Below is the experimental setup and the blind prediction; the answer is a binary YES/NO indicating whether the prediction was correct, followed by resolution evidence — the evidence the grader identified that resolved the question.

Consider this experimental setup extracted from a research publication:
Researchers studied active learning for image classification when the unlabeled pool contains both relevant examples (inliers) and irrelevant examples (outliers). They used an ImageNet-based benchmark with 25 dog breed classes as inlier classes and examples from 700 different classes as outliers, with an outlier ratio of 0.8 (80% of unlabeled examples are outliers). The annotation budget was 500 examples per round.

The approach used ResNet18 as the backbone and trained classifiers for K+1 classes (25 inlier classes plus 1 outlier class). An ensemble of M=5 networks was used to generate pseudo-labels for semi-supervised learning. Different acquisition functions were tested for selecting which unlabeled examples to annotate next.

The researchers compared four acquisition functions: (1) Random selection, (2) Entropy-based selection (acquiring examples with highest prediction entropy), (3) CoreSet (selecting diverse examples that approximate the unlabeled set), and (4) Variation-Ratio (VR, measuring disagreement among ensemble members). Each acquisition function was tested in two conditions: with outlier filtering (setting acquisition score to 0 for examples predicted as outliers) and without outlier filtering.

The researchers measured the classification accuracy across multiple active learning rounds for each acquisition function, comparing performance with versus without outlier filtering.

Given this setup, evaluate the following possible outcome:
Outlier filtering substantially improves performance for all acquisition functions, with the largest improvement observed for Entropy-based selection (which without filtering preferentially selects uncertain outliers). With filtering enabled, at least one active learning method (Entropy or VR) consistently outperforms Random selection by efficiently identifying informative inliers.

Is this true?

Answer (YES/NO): NO